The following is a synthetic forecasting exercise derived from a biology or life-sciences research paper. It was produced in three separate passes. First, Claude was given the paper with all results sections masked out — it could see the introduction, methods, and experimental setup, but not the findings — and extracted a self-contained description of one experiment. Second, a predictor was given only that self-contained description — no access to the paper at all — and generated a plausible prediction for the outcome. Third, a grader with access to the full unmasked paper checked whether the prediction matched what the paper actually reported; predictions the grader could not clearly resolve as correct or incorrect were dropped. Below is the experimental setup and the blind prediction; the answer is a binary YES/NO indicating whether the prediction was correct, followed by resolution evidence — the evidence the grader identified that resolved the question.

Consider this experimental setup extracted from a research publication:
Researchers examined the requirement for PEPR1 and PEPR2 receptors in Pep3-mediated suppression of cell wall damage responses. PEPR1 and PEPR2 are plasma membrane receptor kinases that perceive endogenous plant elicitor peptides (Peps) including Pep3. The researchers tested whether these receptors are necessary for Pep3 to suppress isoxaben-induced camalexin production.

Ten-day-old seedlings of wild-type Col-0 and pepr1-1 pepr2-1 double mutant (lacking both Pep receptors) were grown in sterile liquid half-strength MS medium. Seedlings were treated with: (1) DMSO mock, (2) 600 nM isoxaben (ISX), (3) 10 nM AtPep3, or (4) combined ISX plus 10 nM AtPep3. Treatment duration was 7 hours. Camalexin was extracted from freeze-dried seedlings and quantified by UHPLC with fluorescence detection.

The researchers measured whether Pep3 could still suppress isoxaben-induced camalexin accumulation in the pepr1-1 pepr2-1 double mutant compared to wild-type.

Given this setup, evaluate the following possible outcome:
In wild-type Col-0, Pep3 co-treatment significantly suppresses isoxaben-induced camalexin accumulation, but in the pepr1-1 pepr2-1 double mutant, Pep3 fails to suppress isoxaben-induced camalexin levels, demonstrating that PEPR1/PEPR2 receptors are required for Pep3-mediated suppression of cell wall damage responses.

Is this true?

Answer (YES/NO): YES